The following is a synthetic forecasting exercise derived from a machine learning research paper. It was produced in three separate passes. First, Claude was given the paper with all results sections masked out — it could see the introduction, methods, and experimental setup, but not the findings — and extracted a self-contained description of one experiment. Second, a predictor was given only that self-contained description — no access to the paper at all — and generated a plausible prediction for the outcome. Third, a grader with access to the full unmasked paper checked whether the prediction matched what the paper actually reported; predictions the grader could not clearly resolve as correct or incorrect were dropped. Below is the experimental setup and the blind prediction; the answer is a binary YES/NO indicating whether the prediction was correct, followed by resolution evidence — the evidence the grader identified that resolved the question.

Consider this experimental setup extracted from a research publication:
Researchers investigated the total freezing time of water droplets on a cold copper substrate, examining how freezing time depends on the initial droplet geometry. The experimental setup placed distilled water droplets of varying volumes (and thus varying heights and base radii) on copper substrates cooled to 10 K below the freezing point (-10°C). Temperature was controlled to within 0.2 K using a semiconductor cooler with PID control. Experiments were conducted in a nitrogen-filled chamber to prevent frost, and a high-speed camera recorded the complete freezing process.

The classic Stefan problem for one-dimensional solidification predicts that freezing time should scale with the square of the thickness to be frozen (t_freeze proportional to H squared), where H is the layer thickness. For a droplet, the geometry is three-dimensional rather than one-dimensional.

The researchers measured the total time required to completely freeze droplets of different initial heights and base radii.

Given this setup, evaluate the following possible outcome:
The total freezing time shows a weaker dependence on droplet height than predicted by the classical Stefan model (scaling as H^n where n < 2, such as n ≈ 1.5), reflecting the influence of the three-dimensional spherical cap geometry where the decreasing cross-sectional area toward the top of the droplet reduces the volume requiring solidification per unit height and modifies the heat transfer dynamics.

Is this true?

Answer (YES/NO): YES